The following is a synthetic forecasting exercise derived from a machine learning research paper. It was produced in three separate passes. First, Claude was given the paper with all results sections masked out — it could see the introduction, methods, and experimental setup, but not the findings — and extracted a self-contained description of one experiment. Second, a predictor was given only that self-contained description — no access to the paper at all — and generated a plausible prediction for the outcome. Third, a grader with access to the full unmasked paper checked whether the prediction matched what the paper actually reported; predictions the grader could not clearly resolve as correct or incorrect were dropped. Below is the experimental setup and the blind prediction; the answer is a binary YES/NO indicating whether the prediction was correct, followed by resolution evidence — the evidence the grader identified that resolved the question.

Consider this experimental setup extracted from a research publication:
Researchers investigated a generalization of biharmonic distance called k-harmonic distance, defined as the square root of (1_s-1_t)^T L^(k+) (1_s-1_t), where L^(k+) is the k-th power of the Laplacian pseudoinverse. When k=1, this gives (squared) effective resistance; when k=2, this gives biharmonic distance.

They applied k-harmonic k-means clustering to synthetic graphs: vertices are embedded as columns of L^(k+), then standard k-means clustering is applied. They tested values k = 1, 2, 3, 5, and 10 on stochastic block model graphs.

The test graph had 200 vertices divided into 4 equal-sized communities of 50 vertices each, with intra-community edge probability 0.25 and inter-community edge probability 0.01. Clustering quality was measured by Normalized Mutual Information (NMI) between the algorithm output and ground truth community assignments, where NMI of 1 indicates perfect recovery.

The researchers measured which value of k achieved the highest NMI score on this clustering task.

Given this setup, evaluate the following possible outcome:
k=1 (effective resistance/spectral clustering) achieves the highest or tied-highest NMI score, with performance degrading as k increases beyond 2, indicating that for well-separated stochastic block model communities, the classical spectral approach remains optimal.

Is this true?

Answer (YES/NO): NO